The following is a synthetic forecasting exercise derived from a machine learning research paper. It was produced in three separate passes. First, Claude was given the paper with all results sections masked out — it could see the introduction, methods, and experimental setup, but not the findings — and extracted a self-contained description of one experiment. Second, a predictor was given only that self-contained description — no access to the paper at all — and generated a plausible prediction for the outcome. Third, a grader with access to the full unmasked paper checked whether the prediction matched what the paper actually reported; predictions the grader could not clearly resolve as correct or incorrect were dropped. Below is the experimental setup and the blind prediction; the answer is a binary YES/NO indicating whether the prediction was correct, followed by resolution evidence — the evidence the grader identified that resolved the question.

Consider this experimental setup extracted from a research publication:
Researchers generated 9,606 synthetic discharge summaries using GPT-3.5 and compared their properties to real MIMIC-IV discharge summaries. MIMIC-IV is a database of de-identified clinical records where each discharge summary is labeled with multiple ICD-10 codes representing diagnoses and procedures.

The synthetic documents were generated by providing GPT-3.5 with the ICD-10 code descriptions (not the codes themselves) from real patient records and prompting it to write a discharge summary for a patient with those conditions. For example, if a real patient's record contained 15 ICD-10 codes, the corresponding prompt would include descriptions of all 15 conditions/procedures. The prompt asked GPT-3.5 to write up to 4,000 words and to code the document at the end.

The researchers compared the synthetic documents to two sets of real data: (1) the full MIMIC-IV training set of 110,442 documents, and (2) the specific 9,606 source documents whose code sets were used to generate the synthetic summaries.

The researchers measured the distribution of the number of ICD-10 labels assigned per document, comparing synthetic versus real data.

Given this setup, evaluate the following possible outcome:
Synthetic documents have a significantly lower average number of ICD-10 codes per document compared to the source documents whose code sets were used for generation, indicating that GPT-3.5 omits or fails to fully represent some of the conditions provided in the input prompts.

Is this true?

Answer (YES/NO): NO